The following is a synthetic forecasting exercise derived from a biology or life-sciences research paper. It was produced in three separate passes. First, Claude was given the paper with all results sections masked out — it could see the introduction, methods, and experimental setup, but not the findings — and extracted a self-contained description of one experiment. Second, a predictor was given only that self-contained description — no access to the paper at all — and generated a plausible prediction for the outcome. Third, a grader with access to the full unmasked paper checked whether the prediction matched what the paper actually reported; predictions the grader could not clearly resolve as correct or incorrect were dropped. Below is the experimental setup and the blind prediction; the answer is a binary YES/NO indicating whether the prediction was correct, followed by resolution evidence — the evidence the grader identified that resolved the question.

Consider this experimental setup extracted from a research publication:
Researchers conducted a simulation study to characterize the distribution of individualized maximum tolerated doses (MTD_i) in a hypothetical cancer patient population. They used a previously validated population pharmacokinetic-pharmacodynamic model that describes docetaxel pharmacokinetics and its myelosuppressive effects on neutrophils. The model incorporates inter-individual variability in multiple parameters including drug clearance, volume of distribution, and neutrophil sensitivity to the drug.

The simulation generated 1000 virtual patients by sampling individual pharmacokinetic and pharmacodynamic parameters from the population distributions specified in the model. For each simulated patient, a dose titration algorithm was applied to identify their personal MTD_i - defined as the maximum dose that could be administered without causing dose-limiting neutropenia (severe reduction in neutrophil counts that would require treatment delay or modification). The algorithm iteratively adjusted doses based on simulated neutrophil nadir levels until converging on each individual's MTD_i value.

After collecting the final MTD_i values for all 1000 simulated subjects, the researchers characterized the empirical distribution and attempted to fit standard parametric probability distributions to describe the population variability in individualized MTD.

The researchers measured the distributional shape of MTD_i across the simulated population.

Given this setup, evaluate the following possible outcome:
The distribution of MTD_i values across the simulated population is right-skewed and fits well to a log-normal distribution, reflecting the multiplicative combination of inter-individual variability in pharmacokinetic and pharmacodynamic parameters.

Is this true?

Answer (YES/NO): NO